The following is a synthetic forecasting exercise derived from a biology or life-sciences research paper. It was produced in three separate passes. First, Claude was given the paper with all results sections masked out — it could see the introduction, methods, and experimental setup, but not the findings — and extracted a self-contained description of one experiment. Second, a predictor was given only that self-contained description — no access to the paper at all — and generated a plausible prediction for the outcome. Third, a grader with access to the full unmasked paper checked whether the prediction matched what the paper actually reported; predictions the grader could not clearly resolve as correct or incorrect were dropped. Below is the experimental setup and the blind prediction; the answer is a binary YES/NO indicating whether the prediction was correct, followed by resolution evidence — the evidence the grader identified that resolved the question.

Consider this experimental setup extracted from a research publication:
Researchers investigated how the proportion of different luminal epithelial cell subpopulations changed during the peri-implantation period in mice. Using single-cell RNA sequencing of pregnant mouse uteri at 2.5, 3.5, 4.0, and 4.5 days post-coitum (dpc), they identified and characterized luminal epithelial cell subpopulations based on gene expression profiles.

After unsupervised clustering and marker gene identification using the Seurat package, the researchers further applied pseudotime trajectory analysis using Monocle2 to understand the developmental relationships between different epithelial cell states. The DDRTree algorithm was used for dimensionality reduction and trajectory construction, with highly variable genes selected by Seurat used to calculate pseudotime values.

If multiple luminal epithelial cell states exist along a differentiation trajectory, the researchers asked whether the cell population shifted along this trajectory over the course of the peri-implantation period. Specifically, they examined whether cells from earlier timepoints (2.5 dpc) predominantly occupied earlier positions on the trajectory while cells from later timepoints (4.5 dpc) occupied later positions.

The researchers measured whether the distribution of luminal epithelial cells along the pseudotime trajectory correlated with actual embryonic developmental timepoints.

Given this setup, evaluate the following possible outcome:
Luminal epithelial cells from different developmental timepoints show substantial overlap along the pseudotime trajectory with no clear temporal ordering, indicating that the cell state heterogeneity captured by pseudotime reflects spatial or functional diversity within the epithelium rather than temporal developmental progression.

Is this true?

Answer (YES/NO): NO